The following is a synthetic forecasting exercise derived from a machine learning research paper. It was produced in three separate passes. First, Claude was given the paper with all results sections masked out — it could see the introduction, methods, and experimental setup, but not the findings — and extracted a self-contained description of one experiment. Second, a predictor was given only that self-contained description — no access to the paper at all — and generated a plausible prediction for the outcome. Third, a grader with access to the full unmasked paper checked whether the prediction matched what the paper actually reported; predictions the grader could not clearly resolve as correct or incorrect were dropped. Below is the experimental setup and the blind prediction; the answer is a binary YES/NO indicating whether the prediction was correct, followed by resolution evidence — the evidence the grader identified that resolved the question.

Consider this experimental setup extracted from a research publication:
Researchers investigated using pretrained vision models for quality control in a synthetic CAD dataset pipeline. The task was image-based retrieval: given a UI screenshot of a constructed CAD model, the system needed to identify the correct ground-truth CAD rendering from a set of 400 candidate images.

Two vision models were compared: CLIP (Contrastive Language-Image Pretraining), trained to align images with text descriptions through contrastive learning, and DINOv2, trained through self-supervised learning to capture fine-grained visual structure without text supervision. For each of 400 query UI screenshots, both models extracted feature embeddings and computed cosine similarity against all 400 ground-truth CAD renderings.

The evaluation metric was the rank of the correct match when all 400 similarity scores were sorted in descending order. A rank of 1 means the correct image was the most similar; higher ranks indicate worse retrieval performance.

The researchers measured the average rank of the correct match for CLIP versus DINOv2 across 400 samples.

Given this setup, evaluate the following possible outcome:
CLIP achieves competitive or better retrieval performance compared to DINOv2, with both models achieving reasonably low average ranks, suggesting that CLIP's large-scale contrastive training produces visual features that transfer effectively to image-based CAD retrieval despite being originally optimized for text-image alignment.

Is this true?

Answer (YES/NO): NO